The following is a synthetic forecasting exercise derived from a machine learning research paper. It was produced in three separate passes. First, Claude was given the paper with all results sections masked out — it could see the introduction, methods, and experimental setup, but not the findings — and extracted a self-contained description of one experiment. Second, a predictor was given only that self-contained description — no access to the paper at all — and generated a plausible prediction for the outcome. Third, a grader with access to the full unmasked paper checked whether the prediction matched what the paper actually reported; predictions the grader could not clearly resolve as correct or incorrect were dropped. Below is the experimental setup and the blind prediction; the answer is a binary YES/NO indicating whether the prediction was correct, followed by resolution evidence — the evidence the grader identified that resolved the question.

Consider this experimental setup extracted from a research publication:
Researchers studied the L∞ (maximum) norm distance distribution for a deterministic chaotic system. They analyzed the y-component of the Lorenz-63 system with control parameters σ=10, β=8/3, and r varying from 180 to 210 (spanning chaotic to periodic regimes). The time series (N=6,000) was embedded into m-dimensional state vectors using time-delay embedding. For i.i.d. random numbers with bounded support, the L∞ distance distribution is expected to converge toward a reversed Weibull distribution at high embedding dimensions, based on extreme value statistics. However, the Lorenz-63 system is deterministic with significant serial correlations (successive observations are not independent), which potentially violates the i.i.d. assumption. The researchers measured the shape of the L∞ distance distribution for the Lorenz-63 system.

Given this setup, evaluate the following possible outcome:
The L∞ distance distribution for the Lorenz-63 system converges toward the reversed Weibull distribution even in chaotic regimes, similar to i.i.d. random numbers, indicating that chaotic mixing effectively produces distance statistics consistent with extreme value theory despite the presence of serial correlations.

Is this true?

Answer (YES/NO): NO